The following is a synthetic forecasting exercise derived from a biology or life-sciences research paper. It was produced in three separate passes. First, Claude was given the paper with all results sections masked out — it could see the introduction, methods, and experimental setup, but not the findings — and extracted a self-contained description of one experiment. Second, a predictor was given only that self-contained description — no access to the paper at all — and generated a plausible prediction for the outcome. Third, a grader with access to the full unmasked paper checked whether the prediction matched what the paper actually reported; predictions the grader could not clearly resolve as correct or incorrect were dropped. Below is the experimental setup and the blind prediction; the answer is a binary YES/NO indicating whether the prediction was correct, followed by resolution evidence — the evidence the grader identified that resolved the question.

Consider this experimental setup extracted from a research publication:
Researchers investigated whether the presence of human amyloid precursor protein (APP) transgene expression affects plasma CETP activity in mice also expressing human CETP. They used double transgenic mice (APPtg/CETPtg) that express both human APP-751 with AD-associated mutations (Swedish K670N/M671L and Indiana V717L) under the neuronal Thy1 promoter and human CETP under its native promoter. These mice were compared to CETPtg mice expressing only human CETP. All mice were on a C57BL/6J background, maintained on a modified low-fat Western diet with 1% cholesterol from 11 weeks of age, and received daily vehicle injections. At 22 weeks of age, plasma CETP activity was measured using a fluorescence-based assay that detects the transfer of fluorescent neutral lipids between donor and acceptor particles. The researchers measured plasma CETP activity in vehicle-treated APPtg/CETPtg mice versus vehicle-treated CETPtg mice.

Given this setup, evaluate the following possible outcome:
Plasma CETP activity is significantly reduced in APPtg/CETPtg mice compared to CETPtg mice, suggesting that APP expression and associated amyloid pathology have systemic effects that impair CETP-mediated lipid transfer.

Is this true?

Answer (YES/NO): NO